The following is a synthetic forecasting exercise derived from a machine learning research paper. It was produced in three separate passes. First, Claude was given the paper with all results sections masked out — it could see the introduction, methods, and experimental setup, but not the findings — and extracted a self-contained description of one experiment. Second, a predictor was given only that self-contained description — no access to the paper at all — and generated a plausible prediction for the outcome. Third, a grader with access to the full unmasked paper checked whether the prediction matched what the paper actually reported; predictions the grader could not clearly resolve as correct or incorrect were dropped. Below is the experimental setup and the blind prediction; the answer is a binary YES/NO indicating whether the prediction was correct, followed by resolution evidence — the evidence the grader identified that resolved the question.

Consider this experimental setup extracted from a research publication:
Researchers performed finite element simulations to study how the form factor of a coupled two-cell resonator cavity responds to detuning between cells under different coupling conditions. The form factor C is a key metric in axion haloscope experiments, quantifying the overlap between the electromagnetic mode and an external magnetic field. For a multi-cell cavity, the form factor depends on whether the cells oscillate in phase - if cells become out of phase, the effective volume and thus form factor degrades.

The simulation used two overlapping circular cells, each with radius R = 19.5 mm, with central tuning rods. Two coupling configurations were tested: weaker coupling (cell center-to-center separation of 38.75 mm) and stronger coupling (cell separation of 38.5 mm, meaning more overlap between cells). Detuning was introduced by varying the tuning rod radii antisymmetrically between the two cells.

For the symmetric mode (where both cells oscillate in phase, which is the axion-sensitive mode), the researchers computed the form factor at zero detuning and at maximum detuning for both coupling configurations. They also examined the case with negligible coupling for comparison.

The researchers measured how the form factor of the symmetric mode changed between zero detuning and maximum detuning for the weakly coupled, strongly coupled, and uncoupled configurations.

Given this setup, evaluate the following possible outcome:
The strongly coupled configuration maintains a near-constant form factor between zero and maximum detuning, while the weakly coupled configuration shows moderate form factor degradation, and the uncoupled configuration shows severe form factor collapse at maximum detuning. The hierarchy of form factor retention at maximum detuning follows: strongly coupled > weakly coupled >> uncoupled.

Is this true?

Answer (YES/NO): YES